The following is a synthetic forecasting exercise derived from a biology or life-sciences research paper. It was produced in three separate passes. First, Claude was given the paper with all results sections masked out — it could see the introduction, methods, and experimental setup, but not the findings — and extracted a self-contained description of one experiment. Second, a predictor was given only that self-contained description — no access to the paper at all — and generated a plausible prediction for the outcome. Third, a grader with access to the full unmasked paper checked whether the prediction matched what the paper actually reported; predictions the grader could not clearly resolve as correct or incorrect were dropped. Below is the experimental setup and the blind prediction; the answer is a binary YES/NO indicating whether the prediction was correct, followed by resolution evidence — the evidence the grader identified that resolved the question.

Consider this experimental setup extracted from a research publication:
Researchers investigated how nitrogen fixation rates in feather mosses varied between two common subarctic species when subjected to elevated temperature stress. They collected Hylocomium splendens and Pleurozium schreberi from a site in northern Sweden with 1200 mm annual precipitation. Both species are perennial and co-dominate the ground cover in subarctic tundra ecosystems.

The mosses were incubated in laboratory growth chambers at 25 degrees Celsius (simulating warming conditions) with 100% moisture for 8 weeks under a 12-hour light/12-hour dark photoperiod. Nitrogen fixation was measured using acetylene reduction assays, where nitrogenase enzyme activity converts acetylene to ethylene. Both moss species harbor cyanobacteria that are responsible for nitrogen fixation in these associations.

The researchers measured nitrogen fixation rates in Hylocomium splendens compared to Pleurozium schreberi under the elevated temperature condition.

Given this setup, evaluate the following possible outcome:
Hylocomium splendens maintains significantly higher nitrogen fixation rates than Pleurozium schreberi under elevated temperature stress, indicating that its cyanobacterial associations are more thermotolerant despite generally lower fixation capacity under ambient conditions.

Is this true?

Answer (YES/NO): NO